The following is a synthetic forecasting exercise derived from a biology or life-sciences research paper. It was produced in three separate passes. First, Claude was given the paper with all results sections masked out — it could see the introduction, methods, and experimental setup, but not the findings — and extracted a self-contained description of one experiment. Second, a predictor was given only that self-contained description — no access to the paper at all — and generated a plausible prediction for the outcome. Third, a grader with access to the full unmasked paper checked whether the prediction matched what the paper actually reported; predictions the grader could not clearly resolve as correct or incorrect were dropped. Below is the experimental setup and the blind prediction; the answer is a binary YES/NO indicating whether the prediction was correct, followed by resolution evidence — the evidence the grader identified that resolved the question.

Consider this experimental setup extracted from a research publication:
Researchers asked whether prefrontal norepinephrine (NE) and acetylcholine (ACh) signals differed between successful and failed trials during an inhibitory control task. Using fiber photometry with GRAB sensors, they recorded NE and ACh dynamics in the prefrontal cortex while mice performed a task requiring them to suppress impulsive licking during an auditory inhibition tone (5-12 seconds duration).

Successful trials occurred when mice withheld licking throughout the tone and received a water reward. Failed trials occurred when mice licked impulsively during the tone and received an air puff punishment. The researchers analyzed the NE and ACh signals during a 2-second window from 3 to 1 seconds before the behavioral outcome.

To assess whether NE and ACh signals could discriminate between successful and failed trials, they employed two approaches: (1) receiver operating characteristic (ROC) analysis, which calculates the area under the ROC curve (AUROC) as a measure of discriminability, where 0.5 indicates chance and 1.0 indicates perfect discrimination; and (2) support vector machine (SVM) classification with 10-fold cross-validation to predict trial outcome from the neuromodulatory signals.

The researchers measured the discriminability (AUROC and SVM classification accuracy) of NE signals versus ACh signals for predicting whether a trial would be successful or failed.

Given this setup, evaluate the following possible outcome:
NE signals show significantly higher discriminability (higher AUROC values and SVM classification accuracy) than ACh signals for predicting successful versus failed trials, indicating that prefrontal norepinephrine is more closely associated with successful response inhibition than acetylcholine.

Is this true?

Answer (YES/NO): NO